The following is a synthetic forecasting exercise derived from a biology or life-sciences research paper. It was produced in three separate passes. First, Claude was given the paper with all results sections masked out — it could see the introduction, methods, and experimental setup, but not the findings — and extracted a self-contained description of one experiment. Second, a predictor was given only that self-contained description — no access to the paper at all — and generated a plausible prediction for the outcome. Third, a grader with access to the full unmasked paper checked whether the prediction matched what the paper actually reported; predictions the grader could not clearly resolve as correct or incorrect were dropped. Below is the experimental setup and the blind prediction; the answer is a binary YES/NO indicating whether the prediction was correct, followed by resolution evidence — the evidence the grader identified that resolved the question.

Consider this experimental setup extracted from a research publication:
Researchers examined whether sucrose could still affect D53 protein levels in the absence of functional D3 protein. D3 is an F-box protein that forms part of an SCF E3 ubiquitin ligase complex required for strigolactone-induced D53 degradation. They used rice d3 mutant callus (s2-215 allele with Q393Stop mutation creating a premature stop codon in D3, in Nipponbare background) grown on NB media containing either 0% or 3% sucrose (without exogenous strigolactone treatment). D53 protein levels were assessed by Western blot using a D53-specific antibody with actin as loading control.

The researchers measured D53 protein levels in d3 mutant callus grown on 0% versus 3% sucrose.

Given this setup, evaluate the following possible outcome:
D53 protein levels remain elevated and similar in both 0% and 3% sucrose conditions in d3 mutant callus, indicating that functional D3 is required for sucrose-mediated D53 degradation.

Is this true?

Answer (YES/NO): NO